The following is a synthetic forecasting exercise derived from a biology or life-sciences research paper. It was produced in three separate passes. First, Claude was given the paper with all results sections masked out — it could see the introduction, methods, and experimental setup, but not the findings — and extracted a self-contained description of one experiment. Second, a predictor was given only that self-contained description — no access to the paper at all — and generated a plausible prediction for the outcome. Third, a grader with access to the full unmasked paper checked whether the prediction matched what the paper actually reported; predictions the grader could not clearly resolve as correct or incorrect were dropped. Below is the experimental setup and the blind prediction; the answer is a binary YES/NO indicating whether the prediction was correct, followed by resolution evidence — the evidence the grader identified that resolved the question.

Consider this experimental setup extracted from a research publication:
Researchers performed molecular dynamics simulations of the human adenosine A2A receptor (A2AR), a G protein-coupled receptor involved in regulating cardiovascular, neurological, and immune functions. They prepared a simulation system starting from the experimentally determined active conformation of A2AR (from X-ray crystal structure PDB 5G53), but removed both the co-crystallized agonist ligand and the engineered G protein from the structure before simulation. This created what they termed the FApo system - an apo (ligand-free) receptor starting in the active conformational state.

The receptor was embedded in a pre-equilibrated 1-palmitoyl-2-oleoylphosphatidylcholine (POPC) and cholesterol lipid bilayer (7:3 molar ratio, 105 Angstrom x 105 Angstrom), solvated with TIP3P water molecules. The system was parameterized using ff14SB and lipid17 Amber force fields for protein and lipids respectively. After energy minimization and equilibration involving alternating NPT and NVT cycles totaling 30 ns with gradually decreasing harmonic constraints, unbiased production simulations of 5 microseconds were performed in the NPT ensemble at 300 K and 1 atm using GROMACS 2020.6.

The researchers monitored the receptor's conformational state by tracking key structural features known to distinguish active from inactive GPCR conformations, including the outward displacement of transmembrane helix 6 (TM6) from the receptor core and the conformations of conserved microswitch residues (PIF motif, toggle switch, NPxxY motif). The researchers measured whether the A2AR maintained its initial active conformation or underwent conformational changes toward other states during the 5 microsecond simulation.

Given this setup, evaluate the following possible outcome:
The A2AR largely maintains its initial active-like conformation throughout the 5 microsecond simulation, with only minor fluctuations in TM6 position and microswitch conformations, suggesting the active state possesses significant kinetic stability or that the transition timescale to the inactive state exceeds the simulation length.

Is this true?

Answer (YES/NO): NO